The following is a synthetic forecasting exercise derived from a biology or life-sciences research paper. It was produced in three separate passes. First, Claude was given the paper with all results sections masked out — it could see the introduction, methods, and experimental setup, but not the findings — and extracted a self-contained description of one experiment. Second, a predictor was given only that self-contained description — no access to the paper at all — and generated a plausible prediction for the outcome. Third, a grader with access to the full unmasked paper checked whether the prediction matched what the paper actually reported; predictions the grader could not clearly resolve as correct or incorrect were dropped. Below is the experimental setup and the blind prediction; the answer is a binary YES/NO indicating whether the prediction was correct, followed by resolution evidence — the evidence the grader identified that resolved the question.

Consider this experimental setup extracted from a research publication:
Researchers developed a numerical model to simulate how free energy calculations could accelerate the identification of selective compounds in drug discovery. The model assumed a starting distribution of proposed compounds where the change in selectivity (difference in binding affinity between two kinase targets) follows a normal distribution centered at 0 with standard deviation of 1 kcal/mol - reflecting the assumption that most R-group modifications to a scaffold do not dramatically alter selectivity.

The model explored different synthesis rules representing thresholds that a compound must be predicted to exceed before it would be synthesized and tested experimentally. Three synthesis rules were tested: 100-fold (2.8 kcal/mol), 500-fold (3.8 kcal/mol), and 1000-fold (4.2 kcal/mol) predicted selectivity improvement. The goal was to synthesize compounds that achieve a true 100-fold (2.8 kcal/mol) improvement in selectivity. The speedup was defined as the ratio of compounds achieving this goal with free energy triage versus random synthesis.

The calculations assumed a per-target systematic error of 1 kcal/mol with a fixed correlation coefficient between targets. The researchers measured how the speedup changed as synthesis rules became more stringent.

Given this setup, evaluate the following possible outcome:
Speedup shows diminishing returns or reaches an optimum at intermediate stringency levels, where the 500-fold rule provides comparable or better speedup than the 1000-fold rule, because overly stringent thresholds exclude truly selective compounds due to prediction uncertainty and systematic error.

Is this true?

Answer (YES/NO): YES